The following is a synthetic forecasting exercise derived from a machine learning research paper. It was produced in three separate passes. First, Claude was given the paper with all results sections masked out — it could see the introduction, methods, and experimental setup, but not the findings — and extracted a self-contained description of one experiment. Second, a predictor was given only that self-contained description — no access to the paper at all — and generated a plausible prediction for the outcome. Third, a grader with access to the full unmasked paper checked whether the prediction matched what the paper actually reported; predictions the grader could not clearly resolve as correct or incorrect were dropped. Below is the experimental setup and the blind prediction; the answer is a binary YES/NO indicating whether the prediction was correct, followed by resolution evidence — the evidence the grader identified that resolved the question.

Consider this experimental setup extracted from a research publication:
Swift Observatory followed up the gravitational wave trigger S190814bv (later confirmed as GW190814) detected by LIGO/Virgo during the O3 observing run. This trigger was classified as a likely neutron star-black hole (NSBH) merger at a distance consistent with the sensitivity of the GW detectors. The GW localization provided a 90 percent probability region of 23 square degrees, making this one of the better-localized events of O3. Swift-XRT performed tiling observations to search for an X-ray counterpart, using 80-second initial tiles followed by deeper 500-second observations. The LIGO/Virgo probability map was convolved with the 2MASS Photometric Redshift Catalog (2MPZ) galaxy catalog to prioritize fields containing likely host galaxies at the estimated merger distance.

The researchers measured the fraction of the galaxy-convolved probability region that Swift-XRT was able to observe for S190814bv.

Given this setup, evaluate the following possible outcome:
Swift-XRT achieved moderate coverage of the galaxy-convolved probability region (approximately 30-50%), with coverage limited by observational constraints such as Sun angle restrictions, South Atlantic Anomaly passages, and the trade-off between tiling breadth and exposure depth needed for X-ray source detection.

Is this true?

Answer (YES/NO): NO